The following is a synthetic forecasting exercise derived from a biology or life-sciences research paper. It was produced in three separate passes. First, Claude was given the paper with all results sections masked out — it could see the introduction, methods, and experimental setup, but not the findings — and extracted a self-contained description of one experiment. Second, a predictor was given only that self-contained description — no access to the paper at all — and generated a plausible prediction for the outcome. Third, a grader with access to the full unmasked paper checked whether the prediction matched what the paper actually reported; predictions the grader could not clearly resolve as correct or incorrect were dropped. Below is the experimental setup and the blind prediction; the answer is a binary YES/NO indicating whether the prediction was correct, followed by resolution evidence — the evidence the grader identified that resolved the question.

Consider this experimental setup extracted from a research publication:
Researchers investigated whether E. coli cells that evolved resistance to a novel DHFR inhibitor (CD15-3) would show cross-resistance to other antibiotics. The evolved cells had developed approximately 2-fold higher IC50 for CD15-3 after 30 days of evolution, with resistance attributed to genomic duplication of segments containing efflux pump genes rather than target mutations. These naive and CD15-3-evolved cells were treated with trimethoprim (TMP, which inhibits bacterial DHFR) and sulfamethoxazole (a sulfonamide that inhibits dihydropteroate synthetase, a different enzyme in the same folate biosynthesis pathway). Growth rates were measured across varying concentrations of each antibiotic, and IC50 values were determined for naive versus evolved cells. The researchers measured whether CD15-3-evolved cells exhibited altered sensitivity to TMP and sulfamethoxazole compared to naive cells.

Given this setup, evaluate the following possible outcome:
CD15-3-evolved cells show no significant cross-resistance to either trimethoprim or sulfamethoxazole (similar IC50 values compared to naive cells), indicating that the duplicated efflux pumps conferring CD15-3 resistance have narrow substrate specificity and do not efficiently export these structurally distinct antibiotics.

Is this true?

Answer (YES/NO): NO